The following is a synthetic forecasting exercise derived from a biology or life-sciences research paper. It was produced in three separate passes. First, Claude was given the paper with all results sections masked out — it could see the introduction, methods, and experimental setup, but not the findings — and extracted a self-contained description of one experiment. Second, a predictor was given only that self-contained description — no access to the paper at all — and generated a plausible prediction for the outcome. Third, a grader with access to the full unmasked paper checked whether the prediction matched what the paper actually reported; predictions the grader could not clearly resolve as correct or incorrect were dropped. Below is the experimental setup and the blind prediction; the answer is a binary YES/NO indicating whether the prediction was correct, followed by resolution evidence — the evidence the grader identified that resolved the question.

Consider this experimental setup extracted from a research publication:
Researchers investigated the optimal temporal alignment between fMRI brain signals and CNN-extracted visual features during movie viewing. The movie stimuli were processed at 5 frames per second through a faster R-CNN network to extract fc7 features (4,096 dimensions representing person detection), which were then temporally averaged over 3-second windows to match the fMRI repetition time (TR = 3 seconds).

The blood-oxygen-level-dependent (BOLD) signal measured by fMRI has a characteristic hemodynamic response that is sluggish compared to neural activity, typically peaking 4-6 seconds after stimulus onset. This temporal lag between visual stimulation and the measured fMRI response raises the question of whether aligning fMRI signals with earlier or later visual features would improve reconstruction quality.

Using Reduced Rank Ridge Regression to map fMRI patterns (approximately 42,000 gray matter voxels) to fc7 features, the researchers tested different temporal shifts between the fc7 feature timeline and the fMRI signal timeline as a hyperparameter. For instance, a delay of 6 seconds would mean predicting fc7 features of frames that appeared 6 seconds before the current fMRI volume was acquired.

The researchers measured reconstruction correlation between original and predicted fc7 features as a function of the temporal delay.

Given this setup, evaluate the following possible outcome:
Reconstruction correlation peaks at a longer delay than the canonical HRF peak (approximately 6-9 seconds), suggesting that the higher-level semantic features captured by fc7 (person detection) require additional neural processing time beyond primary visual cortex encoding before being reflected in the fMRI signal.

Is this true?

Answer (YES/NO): NO